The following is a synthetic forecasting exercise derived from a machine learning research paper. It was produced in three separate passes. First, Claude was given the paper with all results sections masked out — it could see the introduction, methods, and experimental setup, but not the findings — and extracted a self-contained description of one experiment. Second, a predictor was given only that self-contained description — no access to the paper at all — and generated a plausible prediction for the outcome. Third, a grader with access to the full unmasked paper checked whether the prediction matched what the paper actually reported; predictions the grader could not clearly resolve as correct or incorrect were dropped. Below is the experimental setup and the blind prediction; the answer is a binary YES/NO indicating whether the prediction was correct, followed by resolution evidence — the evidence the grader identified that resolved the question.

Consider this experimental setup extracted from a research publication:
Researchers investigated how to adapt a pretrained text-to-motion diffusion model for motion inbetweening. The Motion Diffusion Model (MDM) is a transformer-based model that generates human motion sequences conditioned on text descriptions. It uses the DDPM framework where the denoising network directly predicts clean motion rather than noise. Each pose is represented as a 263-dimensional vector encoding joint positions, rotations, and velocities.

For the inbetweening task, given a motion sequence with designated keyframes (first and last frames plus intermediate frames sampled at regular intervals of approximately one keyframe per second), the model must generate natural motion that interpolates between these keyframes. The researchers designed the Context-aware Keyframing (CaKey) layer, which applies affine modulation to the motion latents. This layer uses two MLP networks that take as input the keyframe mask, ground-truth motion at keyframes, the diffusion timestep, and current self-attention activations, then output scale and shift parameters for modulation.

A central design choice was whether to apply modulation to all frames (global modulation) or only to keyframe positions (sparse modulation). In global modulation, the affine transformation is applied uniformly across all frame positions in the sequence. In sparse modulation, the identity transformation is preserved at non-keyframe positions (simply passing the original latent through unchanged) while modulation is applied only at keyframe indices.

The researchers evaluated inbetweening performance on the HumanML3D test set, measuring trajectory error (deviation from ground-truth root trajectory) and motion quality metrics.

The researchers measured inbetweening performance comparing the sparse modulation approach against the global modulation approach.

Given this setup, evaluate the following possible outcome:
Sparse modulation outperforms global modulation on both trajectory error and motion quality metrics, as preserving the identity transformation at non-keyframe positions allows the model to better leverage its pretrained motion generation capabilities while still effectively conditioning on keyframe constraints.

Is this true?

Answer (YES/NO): YES